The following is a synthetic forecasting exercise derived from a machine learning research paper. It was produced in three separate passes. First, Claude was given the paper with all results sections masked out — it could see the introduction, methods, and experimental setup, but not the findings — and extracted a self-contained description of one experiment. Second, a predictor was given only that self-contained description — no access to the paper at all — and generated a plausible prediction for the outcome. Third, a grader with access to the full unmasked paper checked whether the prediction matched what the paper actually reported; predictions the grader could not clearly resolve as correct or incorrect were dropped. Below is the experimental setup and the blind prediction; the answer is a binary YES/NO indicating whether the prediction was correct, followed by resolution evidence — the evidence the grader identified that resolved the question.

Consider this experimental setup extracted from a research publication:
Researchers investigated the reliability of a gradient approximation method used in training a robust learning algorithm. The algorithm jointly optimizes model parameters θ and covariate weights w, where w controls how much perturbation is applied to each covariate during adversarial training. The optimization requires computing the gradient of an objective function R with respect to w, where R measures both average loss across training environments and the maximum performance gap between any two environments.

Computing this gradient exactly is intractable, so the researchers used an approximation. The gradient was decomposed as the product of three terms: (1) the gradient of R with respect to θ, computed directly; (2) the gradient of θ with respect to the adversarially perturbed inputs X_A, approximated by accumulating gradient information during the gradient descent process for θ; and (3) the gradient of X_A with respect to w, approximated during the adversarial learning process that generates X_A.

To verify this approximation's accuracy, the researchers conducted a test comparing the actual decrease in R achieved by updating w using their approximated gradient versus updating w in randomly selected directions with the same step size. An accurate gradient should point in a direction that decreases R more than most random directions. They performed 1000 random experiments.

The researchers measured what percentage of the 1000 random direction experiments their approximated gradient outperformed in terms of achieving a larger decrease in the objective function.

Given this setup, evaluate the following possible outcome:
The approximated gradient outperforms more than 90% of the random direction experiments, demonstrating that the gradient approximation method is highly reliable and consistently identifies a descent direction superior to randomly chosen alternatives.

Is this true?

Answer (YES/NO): YES